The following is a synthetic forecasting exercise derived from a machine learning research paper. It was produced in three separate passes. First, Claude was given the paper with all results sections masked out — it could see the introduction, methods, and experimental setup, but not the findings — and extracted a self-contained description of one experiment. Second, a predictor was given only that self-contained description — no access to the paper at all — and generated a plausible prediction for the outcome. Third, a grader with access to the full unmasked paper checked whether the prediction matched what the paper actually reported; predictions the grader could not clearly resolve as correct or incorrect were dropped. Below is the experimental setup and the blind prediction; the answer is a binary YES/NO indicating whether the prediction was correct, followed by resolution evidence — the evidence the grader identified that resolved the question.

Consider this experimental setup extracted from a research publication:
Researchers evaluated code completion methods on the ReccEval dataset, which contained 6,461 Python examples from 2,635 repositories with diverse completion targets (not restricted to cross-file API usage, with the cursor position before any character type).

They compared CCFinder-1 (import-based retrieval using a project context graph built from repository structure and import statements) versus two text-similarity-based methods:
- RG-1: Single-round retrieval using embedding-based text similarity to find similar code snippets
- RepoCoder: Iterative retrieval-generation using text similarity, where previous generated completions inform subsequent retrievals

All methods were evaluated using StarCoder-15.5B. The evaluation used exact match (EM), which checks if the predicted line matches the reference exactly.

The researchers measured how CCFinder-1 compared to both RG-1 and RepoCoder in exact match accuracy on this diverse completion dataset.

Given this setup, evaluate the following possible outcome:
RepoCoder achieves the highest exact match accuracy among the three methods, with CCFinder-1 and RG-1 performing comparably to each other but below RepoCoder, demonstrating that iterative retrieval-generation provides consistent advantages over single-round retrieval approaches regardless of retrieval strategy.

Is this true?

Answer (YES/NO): NO